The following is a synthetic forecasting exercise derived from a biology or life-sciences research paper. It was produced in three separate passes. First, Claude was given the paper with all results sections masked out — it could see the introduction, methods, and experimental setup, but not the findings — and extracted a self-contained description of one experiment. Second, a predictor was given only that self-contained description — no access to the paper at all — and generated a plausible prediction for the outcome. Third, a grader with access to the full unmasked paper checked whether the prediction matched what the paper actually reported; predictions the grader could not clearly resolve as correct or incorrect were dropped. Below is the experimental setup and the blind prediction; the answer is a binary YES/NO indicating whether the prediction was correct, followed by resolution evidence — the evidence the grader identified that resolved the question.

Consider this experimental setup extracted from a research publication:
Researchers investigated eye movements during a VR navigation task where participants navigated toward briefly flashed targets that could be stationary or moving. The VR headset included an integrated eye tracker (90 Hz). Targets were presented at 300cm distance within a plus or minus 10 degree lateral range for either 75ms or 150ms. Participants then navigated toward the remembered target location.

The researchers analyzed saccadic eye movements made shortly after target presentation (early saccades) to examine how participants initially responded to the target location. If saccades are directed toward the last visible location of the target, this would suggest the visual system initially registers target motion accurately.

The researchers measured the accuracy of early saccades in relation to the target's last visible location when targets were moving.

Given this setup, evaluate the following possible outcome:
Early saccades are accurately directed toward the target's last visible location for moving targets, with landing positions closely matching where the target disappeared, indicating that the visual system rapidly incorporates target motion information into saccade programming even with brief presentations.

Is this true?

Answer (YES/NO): YES